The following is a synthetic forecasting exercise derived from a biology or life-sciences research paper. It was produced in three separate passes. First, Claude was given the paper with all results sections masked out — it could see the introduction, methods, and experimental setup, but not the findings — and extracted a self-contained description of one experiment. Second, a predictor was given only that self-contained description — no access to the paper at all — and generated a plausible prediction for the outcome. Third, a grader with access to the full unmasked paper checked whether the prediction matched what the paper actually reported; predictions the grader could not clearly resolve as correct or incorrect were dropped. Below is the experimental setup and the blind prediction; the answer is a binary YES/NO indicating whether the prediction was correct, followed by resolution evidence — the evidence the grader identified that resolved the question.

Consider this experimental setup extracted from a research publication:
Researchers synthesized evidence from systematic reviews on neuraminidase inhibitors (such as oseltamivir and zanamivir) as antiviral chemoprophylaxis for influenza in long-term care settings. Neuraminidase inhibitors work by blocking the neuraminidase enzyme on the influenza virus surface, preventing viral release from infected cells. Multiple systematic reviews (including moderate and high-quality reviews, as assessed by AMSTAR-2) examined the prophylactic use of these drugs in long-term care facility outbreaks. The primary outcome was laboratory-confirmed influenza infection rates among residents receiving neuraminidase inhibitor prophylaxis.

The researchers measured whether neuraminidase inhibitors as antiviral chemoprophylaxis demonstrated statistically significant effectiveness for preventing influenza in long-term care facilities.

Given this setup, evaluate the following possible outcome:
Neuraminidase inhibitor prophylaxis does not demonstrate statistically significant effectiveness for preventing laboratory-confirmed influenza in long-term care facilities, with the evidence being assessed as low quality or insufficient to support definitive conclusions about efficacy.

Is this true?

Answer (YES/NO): NO